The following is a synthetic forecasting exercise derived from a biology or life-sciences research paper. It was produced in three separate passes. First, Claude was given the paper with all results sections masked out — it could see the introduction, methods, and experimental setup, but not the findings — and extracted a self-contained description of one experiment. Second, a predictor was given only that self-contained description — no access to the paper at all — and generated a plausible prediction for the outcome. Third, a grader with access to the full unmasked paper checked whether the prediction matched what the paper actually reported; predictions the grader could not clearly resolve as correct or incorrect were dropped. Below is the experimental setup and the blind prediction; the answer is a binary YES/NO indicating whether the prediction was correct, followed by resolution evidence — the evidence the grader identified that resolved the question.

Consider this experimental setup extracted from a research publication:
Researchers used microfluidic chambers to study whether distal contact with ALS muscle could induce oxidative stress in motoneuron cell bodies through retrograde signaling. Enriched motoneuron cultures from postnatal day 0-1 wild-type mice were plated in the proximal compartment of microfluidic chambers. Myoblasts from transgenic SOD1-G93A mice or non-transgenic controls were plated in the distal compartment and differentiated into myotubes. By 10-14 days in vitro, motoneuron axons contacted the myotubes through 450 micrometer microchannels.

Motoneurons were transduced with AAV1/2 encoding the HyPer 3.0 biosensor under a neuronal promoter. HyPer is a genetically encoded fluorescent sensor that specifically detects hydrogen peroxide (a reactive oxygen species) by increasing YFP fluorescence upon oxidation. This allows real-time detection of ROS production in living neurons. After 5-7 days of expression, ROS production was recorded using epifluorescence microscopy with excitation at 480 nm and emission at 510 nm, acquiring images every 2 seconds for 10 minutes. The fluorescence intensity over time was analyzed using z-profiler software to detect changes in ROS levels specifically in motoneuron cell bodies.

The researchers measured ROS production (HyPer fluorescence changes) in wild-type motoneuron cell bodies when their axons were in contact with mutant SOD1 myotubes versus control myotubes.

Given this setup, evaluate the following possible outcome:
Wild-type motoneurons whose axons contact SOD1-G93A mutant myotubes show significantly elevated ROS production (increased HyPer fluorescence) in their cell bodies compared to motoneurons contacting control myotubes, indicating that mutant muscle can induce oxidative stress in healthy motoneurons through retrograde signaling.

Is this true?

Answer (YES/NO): YES